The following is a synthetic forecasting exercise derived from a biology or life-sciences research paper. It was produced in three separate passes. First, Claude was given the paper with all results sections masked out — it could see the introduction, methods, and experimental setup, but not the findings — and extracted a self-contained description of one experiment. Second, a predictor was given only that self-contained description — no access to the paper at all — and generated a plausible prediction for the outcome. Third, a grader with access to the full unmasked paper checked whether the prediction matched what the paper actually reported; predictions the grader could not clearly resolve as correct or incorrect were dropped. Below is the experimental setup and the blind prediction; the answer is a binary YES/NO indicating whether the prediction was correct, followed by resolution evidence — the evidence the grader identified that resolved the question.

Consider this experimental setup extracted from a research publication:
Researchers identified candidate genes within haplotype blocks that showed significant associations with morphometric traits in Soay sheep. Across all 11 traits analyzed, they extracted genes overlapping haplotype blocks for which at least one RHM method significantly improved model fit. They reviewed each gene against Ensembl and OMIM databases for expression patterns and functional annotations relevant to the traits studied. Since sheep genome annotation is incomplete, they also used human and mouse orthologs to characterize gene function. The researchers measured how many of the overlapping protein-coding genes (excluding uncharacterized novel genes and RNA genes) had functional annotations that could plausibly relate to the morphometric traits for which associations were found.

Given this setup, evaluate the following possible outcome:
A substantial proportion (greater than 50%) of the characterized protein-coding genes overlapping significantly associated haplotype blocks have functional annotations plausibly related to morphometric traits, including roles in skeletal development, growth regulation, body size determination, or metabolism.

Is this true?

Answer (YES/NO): NO